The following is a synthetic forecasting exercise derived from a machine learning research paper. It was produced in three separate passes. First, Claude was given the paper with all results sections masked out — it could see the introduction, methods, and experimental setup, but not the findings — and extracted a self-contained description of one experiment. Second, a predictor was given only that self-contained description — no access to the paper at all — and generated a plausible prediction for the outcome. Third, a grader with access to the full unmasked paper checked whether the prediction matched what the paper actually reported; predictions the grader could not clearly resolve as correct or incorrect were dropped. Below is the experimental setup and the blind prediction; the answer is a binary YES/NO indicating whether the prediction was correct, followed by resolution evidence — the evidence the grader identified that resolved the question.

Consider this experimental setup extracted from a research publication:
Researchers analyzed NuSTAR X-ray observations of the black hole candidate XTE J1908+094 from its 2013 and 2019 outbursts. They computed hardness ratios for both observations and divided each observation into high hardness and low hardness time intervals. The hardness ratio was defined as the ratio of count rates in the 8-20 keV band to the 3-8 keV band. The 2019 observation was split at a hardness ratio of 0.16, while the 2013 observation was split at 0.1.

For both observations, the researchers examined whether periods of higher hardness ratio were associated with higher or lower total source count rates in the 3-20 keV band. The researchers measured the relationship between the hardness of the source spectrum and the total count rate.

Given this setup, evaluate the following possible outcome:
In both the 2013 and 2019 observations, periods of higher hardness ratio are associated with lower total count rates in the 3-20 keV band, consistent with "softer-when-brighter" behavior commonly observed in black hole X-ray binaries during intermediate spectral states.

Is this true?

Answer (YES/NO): NO